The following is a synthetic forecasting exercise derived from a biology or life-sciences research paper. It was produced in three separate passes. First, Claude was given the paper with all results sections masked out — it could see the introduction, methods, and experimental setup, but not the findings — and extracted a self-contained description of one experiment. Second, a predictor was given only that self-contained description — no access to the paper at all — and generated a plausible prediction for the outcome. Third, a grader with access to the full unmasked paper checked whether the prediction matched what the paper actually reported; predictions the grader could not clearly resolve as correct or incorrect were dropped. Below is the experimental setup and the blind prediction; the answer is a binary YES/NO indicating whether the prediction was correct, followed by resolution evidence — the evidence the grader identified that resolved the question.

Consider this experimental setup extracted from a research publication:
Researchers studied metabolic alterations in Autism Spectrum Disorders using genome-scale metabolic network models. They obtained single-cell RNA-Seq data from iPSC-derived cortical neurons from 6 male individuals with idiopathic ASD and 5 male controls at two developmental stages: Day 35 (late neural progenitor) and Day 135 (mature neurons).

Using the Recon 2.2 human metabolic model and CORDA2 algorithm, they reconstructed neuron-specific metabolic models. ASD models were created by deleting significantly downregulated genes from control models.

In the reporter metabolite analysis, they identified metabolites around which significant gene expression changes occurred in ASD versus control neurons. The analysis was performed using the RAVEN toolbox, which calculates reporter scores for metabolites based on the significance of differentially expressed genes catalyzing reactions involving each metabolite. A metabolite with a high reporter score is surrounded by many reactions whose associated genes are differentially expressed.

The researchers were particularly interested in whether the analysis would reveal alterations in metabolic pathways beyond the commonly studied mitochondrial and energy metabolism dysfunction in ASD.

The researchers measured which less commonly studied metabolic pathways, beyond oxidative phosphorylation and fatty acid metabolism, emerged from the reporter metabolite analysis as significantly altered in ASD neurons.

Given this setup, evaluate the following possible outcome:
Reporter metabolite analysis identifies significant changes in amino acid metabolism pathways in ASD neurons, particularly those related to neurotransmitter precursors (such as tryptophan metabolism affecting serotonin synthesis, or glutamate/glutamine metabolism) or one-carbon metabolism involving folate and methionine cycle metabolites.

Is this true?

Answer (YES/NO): YES